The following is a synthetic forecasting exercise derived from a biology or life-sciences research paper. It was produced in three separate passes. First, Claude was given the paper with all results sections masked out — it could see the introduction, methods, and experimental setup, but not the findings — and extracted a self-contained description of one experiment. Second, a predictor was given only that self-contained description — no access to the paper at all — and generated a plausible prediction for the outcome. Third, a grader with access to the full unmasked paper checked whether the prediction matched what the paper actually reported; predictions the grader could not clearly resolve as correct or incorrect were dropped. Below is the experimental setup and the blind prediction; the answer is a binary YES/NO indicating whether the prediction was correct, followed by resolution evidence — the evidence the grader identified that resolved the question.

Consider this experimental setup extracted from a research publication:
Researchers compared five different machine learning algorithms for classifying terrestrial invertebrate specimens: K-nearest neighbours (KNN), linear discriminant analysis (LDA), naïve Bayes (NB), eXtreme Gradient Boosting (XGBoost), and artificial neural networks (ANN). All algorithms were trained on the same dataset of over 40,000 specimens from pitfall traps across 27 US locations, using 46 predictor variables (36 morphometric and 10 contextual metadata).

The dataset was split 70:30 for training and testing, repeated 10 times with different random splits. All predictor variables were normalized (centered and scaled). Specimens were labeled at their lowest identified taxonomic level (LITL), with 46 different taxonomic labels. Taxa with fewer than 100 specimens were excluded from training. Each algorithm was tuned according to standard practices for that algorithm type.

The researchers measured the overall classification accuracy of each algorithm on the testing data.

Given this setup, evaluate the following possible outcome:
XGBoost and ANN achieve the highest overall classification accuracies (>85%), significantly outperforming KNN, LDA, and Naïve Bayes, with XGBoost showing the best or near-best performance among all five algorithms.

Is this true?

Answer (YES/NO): NO